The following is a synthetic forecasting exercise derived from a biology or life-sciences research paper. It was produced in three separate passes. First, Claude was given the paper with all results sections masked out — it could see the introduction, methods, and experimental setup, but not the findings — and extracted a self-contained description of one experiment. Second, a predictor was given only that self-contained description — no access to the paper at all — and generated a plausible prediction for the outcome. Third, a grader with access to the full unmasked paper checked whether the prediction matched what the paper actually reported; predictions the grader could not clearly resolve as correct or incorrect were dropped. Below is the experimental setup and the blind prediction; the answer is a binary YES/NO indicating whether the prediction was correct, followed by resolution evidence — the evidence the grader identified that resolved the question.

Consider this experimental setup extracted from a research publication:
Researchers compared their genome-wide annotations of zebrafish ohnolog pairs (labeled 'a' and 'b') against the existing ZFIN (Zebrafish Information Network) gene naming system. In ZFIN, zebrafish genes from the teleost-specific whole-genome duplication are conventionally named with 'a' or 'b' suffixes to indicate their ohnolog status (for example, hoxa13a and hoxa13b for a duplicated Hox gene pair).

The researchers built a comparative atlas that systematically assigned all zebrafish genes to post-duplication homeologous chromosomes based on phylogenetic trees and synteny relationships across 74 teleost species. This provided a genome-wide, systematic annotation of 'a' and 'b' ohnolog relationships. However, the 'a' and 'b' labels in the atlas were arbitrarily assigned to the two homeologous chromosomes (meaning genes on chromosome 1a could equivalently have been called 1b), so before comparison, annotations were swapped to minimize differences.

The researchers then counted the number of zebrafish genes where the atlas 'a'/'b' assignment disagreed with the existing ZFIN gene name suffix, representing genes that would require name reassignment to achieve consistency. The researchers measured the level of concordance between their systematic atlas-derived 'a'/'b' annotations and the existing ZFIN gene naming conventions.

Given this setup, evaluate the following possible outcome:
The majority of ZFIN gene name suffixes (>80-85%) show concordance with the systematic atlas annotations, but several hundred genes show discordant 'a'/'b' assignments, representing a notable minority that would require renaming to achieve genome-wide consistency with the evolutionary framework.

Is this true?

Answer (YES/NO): NO